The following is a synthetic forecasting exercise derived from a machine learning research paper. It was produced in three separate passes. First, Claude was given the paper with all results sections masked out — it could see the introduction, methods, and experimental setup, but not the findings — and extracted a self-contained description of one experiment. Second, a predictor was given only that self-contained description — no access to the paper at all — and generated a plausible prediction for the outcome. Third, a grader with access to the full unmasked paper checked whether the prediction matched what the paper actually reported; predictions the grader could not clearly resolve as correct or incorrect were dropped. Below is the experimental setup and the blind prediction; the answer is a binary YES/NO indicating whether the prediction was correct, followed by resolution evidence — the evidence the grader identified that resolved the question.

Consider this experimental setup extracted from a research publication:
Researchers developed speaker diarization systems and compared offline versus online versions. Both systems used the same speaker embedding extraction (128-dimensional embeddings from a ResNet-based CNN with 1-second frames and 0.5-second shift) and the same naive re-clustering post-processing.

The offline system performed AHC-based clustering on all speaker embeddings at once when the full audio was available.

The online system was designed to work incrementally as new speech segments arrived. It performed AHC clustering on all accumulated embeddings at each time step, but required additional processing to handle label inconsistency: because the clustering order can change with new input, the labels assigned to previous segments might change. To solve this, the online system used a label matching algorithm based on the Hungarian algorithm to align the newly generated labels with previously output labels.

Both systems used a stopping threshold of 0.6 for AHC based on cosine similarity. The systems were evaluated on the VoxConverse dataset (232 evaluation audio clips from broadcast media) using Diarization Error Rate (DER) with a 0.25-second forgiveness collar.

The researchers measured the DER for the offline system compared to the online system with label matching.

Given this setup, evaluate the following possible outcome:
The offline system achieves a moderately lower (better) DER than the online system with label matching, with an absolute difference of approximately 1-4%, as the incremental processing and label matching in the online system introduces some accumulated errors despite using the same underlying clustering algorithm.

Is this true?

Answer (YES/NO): YES